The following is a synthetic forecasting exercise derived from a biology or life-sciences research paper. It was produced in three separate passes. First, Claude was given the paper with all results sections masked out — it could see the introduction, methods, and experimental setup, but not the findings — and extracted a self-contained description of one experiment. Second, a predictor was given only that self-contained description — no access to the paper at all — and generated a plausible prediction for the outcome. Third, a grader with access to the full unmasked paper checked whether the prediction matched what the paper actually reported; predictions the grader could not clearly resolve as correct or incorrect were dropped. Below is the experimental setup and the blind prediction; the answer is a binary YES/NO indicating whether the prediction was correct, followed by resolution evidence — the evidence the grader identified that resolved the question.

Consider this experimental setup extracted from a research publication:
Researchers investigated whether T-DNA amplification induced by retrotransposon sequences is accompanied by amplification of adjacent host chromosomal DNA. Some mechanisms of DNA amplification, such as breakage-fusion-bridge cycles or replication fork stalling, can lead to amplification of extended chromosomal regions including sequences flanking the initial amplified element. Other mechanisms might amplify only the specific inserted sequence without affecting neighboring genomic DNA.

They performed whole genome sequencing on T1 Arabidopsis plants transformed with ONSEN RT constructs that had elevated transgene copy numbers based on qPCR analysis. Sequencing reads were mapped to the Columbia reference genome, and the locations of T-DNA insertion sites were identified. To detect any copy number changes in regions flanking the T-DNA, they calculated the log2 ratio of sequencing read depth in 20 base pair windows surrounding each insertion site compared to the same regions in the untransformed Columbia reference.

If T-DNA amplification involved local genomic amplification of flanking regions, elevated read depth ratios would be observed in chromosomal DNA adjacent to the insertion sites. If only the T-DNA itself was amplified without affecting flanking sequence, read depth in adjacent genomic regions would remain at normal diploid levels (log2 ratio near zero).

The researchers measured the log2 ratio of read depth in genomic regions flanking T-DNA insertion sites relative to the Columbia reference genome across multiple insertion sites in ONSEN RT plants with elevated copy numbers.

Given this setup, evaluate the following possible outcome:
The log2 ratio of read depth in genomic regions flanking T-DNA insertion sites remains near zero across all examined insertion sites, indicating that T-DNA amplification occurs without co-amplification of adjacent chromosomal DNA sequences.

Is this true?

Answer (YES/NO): YES